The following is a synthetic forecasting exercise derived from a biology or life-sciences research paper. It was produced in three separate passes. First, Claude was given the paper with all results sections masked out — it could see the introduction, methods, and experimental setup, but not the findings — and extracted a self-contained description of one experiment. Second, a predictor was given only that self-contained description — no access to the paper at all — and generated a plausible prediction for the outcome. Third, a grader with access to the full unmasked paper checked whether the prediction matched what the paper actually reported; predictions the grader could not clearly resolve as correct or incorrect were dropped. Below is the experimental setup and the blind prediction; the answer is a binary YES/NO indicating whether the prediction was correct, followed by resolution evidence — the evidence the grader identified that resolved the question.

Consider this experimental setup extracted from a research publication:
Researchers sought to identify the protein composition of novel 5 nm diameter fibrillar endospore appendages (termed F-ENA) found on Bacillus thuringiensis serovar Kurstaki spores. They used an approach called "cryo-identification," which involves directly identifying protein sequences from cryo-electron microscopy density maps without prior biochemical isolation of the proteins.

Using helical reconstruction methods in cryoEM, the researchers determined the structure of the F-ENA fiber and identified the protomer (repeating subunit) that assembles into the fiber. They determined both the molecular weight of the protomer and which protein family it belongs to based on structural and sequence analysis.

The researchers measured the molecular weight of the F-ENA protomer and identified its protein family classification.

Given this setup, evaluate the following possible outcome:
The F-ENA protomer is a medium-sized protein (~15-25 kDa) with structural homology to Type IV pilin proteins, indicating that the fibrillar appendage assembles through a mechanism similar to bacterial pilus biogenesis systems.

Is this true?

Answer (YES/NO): NO